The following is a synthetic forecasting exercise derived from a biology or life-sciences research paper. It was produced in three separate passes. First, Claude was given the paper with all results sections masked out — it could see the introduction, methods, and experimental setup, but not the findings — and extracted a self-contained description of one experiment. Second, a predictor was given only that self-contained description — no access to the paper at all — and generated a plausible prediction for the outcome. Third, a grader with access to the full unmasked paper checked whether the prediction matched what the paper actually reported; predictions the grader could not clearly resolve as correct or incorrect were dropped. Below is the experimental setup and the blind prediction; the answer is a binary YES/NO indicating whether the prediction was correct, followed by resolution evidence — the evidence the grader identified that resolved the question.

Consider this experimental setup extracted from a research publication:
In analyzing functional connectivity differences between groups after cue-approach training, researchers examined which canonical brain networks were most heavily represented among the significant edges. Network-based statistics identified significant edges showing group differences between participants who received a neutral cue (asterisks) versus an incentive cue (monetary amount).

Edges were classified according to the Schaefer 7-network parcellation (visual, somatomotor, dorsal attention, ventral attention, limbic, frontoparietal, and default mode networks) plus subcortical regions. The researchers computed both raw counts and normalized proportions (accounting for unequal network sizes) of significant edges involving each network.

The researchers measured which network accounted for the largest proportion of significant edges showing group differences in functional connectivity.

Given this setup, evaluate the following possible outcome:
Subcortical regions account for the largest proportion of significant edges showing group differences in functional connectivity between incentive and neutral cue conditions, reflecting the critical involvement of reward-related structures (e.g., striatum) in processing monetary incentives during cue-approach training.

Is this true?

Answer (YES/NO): NO